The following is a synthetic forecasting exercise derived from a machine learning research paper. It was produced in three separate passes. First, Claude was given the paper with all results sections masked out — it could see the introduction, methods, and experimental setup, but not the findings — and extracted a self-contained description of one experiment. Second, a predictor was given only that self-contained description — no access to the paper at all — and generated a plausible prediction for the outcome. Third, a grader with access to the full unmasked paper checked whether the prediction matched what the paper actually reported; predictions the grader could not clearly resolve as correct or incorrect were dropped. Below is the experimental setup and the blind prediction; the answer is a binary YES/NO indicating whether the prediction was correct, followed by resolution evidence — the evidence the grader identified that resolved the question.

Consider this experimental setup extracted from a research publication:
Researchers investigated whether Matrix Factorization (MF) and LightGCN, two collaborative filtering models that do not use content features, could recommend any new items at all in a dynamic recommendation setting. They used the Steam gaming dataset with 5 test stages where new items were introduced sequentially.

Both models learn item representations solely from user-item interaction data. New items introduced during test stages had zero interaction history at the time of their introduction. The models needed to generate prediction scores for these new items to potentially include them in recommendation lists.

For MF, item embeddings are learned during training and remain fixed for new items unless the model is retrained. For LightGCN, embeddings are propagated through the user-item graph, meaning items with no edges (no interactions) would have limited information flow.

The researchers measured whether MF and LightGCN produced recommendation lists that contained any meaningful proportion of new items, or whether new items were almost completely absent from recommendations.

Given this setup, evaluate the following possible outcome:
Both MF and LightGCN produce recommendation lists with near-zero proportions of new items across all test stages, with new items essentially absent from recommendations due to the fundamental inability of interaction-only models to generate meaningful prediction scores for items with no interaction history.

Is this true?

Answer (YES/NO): YES